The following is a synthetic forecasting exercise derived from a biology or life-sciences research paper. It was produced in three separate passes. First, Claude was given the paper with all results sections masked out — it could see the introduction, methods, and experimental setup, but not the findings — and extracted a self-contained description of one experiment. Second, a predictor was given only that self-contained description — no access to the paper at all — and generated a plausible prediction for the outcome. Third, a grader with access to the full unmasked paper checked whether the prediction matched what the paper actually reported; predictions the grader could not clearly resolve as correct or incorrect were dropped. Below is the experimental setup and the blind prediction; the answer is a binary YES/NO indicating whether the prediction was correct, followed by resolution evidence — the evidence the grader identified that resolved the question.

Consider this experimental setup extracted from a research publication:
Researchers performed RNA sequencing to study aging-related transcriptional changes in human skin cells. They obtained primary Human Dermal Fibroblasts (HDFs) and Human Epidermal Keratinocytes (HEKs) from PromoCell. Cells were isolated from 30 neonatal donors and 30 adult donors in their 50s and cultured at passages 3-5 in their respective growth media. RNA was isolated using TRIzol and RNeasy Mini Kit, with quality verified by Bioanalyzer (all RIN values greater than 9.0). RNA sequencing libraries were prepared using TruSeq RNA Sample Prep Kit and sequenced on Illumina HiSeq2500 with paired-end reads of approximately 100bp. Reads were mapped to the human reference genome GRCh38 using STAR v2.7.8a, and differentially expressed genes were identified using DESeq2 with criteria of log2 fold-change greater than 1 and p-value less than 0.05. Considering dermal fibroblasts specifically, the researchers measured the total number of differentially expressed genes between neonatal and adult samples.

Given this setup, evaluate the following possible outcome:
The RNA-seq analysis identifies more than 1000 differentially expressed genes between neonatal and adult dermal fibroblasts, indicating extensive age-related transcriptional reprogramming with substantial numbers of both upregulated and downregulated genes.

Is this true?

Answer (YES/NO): YES